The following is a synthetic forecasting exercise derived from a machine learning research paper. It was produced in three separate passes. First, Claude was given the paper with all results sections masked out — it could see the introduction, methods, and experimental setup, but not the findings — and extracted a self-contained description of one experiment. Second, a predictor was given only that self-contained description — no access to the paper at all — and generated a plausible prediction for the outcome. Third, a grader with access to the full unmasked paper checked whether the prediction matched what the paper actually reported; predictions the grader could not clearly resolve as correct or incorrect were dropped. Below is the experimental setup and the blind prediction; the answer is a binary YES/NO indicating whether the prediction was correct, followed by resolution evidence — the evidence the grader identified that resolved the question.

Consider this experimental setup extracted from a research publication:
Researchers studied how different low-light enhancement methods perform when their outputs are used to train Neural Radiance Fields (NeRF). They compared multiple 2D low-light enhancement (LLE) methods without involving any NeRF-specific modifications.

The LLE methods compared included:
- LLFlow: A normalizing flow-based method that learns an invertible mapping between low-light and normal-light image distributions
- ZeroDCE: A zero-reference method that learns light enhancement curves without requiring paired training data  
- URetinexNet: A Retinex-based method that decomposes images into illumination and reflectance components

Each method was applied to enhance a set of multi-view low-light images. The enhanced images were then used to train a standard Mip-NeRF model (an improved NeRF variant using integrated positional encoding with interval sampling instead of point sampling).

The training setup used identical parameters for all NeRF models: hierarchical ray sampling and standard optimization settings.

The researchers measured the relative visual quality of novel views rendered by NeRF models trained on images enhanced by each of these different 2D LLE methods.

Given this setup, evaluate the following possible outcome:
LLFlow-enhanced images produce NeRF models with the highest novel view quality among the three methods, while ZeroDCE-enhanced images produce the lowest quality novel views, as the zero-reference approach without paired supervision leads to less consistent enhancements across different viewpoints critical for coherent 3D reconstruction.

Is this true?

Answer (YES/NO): NO